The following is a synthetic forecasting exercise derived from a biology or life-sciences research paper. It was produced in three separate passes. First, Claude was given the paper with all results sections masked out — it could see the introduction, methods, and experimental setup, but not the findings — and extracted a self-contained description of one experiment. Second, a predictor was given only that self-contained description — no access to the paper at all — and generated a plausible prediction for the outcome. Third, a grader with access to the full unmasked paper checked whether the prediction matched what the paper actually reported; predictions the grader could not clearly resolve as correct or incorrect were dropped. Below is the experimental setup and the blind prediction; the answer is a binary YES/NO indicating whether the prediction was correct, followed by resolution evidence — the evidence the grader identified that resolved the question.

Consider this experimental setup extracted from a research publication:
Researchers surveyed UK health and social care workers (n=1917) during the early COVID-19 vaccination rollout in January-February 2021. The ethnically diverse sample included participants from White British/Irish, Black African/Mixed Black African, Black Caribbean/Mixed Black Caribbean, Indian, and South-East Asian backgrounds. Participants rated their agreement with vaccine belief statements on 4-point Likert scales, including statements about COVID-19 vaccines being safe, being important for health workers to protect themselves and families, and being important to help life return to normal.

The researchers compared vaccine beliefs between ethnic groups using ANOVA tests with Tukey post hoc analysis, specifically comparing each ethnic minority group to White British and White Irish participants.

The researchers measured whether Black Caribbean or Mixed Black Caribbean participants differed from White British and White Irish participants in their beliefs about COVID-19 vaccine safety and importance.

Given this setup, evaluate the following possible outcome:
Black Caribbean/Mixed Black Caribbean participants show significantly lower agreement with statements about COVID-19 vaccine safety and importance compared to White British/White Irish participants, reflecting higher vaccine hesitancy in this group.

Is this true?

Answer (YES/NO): YES